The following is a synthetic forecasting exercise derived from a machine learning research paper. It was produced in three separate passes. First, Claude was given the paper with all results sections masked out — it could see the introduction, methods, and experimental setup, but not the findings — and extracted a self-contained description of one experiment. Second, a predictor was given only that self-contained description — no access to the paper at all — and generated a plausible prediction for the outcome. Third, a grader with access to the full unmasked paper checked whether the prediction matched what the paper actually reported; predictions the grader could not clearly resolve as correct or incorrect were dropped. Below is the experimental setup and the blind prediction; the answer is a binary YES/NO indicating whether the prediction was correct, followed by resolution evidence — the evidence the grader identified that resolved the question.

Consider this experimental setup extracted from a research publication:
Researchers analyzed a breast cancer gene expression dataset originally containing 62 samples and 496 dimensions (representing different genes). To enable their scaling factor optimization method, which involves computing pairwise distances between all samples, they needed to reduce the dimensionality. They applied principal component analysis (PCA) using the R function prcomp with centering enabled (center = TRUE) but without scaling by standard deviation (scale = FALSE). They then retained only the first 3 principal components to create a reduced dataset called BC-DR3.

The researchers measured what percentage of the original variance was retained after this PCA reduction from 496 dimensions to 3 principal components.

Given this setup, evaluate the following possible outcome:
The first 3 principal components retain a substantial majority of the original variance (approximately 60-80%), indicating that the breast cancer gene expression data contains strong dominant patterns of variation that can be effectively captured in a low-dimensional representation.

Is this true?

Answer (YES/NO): NO